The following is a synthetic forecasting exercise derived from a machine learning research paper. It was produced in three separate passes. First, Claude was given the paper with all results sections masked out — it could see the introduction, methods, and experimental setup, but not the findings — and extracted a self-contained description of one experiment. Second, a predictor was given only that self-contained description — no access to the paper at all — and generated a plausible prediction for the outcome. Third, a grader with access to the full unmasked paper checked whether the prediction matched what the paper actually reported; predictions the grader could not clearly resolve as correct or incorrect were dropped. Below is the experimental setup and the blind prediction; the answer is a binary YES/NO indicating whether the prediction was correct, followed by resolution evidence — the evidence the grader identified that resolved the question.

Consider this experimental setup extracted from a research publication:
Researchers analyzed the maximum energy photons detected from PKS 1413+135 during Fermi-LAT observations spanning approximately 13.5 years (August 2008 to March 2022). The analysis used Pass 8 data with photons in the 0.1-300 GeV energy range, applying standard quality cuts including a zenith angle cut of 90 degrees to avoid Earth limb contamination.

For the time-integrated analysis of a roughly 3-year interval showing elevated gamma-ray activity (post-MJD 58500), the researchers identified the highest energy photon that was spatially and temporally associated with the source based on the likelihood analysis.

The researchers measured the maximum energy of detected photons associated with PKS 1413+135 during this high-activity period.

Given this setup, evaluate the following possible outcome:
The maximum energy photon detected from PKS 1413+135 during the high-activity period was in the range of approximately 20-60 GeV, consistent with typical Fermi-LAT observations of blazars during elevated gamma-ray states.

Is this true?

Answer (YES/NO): NO